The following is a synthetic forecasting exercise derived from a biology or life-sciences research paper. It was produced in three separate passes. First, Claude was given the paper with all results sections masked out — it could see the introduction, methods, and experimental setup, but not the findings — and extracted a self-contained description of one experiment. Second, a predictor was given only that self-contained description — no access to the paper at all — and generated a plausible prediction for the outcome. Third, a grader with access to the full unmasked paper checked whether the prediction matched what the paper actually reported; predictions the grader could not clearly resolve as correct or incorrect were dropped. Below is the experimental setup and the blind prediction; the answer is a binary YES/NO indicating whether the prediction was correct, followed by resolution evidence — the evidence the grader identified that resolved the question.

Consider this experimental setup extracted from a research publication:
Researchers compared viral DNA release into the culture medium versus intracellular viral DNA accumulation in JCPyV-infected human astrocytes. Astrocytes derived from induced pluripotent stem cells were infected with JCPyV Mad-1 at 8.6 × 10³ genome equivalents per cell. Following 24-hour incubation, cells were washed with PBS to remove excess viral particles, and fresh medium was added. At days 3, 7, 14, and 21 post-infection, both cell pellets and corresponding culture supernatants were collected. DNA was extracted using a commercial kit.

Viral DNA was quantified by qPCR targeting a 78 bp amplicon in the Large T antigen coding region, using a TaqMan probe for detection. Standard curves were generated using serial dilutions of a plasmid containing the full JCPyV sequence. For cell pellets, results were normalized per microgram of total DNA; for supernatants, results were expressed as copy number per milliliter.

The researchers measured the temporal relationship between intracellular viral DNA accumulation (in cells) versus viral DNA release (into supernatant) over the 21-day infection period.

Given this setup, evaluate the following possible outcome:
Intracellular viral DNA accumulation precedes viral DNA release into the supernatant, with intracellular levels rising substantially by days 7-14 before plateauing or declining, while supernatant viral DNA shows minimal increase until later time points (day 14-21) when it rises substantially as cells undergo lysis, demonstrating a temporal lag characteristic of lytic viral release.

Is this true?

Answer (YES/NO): NO